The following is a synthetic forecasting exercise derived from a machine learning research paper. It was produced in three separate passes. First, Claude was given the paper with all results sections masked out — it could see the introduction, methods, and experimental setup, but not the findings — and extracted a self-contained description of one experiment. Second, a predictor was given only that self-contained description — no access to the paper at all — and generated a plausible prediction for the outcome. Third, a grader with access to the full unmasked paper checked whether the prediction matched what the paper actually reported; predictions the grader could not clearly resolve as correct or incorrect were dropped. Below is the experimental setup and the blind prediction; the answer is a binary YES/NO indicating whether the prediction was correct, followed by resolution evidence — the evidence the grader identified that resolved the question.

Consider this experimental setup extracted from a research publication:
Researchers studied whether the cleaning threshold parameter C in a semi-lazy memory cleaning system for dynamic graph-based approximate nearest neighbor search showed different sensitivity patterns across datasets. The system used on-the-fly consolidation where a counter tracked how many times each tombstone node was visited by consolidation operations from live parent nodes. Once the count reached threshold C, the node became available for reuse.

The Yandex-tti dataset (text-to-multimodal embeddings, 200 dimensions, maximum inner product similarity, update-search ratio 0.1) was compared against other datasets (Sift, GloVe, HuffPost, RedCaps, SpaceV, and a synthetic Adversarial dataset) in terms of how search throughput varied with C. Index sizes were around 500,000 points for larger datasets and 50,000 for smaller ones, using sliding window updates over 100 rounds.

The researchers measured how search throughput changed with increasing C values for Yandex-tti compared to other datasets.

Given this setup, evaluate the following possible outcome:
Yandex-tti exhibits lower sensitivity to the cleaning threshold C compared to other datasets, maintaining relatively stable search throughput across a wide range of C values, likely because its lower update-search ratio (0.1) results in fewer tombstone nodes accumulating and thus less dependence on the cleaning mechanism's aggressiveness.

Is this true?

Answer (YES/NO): NO